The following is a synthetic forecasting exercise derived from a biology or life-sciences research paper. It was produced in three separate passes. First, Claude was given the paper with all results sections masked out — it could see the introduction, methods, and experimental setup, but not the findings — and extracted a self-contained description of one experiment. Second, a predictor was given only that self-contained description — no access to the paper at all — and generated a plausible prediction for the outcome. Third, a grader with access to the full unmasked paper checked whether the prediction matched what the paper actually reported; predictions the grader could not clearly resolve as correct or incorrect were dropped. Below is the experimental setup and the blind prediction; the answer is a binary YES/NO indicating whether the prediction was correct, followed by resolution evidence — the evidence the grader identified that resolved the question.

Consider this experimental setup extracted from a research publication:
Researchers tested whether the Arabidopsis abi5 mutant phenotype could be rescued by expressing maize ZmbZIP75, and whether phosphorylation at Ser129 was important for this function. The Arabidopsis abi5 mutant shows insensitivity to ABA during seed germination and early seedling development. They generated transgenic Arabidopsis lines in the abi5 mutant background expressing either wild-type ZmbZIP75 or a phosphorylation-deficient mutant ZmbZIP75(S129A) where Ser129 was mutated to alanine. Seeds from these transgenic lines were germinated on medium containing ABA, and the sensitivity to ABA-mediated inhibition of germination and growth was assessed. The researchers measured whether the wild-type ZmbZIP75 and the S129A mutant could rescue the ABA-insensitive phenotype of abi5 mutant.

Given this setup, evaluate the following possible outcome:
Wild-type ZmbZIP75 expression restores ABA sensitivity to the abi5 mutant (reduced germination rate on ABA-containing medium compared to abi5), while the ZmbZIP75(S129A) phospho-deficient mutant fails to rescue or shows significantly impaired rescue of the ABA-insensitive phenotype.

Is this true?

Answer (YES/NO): YES